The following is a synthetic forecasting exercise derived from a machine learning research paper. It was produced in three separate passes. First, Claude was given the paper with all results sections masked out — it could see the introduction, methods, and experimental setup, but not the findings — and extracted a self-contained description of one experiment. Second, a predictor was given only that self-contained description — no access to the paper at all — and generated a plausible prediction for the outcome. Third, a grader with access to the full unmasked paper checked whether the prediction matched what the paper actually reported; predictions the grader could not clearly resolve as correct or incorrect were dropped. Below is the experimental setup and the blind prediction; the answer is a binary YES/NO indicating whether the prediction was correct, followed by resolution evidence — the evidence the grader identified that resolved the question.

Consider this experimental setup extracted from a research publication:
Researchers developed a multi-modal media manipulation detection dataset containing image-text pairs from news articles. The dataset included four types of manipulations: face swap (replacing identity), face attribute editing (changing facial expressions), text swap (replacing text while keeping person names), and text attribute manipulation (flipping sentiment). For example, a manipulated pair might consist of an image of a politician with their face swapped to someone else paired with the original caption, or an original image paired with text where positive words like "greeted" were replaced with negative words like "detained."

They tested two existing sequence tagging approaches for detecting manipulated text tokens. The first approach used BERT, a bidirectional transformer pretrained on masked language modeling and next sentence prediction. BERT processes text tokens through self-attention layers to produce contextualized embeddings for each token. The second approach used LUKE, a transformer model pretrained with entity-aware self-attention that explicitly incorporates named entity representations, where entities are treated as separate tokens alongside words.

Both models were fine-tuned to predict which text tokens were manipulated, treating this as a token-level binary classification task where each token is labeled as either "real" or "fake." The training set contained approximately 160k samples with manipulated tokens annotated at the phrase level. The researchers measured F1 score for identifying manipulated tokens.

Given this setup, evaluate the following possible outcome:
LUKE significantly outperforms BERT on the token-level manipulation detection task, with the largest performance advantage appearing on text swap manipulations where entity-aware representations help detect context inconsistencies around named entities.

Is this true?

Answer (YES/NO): NO